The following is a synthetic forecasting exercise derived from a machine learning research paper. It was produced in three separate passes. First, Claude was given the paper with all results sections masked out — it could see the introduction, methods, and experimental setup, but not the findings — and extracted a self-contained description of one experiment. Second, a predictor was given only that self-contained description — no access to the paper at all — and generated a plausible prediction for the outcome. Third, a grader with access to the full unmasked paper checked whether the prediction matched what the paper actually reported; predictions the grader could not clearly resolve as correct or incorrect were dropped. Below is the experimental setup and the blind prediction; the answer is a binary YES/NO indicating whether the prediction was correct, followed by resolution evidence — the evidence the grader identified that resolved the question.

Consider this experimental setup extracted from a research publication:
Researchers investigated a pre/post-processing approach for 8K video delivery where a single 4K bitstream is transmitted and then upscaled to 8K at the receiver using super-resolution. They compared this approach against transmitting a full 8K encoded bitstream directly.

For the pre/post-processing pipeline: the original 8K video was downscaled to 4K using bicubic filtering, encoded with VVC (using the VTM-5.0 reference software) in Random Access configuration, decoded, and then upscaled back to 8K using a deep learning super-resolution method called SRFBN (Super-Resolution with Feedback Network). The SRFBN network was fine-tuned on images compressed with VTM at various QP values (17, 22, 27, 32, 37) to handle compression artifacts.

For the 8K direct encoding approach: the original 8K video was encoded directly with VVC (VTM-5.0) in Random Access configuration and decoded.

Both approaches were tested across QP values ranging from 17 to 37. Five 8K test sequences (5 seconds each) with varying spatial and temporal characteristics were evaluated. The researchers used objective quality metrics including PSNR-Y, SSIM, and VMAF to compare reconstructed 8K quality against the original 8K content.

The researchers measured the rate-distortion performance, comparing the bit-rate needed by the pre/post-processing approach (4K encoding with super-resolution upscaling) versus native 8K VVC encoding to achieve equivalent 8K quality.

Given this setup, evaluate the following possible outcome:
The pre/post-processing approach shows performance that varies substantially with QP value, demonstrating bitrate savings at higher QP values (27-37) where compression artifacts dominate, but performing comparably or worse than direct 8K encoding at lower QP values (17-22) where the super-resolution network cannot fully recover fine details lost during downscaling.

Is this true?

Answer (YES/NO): NO